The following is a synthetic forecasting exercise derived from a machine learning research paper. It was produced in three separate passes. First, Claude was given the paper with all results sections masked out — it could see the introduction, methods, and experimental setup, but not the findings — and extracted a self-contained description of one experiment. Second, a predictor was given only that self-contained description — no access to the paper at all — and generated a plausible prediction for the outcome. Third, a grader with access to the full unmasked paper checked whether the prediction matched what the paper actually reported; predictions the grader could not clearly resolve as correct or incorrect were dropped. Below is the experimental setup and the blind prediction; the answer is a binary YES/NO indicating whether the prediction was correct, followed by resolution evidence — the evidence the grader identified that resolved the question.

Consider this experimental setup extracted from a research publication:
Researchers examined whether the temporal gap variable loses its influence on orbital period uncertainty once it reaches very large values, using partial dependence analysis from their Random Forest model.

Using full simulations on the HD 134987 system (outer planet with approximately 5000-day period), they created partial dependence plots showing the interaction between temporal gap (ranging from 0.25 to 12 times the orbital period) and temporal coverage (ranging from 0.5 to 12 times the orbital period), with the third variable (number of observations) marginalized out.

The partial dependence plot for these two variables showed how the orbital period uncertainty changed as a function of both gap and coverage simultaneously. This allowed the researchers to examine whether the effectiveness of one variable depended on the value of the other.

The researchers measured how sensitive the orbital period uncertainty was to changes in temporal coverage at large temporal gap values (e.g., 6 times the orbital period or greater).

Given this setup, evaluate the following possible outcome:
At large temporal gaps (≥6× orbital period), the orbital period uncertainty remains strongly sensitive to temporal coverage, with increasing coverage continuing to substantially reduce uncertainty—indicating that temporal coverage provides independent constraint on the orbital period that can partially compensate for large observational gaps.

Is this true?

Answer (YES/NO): NO